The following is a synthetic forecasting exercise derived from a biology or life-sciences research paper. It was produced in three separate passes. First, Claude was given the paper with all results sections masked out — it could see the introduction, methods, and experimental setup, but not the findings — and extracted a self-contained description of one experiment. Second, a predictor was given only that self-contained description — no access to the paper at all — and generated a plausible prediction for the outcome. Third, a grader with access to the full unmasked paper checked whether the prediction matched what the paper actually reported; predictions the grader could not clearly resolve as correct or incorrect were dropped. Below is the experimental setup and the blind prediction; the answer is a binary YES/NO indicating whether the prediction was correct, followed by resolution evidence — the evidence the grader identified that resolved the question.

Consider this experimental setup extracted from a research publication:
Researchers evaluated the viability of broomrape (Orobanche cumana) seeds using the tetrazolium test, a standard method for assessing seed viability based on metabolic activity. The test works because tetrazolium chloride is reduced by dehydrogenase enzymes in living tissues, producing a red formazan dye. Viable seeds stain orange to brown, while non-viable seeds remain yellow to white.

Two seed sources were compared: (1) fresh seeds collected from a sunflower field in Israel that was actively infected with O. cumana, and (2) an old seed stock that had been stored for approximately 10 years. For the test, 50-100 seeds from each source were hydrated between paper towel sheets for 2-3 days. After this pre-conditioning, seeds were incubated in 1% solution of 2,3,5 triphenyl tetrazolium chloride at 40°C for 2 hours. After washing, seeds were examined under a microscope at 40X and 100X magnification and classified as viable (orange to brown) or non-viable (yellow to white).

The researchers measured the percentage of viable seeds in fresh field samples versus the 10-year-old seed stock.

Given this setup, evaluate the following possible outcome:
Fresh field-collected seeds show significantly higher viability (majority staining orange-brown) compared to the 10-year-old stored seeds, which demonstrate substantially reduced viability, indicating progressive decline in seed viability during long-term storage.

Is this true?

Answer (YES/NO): YES